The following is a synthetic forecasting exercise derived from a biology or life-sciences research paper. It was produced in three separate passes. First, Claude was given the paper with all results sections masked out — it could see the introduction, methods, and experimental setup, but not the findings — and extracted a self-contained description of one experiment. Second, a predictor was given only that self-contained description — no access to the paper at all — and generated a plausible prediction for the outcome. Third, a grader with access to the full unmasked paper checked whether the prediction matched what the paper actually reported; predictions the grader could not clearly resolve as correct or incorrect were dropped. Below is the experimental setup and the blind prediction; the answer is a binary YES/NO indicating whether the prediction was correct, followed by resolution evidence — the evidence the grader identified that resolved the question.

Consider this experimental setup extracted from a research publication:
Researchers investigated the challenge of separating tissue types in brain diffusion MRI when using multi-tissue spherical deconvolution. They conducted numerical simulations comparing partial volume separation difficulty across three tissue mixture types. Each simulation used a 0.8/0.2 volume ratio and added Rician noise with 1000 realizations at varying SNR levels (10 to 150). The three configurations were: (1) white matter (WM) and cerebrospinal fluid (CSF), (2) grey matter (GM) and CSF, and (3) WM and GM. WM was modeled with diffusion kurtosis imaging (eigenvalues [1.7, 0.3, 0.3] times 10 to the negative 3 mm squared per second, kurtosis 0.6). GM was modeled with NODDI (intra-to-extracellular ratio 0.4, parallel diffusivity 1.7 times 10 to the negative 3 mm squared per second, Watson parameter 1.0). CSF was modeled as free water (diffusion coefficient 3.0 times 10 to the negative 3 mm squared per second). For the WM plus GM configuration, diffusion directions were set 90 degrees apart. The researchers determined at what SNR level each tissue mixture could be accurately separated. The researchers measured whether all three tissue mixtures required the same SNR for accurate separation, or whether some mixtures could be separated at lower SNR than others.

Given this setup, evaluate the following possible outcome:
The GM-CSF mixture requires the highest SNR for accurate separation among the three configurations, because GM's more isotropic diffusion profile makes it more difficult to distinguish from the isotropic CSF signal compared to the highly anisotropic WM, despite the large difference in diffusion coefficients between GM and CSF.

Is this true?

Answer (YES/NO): NO